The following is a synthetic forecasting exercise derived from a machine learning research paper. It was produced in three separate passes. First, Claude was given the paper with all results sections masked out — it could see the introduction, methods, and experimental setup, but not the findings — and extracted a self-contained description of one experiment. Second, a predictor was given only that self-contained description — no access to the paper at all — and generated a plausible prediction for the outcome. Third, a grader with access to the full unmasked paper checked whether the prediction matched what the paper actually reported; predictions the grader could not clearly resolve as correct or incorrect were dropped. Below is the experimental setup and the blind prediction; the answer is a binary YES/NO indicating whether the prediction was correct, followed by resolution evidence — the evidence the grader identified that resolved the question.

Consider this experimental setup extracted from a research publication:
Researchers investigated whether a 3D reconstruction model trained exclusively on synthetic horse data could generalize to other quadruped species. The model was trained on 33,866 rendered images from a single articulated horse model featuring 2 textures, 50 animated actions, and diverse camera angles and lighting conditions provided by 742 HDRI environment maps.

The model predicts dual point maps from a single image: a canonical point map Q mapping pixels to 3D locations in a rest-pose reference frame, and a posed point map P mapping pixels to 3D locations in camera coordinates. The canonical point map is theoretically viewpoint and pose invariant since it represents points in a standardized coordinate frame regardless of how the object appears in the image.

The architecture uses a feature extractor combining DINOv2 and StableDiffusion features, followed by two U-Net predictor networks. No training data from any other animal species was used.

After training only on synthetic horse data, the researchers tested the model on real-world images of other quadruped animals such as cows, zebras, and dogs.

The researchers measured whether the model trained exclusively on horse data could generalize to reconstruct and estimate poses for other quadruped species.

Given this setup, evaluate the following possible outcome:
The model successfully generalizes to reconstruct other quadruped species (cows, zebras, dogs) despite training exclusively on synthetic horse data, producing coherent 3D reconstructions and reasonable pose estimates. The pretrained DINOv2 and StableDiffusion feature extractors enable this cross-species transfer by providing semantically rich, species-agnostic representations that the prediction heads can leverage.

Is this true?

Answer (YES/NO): NO